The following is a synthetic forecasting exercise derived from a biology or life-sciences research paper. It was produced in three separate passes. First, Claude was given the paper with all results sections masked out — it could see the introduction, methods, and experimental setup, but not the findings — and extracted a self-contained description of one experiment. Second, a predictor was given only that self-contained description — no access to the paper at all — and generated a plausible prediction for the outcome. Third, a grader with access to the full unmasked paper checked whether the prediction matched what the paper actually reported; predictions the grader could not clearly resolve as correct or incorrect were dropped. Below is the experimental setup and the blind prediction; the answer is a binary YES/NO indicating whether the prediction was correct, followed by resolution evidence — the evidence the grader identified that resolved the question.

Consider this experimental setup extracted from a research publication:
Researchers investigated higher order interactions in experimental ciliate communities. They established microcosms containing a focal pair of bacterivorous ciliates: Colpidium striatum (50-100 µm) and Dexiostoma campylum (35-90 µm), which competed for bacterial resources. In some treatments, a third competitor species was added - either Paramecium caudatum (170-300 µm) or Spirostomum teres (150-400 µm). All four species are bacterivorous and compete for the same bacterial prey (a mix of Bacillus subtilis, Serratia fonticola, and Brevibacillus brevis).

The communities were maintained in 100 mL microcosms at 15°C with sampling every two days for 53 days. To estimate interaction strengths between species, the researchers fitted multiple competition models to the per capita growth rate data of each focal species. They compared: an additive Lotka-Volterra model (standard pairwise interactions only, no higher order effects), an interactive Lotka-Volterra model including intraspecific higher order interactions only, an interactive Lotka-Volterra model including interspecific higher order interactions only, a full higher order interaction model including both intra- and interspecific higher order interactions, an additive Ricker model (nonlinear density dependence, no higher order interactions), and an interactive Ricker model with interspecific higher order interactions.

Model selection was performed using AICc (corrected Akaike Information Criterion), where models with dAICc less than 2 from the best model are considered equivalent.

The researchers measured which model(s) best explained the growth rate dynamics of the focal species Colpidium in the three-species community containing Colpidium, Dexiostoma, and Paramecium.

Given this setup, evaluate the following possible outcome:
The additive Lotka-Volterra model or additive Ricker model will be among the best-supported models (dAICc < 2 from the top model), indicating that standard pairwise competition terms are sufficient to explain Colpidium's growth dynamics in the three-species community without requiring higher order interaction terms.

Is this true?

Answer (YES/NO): YES